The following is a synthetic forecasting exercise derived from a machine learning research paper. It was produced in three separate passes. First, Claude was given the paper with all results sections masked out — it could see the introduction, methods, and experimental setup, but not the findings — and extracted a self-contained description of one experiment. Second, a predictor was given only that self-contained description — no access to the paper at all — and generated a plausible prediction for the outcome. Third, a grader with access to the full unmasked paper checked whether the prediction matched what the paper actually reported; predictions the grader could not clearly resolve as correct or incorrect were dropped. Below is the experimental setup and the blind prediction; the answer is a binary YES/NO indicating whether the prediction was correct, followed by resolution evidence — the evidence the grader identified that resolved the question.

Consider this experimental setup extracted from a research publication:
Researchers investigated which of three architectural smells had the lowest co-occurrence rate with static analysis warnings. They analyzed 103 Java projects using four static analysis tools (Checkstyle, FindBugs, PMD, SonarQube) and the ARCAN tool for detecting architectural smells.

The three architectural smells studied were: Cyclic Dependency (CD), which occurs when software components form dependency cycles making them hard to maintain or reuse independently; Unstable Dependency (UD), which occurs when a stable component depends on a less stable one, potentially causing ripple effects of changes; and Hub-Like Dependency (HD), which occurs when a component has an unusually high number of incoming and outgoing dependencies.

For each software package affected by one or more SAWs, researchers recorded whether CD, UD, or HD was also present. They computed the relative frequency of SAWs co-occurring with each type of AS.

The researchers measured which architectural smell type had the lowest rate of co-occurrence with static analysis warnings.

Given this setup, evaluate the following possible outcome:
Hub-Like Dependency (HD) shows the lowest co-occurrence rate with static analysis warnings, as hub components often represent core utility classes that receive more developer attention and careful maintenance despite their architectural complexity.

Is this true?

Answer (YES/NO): NO